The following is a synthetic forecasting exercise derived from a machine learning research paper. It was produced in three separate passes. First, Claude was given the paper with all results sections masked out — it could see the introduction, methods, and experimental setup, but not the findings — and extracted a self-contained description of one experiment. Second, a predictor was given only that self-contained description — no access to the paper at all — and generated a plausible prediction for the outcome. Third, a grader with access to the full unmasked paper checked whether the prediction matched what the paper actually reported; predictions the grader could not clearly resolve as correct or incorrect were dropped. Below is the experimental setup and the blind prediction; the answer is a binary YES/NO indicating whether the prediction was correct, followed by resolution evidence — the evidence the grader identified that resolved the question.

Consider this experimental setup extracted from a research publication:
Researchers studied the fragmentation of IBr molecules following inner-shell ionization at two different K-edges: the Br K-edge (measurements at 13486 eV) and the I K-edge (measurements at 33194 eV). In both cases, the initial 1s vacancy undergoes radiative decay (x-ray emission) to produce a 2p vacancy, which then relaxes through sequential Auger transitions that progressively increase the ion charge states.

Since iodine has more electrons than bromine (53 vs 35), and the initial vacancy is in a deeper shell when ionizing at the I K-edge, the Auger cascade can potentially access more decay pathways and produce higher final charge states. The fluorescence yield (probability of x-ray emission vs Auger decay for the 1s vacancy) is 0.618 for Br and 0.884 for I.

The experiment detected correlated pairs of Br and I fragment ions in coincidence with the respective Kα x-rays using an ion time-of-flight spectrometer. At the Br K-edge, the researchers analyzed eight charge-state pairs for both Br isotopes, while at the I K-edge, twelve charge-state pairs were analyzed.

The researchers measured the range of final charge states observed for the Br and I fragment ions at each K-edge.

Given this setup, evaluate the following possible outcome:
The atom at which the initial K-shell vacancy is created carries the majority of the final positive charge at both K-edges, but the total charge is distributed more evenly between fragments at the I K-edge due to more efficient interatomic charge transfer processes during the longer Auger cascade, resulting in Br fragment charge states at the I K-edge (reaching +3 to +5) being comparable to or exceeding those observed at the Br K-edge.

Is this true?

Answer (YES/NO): NO